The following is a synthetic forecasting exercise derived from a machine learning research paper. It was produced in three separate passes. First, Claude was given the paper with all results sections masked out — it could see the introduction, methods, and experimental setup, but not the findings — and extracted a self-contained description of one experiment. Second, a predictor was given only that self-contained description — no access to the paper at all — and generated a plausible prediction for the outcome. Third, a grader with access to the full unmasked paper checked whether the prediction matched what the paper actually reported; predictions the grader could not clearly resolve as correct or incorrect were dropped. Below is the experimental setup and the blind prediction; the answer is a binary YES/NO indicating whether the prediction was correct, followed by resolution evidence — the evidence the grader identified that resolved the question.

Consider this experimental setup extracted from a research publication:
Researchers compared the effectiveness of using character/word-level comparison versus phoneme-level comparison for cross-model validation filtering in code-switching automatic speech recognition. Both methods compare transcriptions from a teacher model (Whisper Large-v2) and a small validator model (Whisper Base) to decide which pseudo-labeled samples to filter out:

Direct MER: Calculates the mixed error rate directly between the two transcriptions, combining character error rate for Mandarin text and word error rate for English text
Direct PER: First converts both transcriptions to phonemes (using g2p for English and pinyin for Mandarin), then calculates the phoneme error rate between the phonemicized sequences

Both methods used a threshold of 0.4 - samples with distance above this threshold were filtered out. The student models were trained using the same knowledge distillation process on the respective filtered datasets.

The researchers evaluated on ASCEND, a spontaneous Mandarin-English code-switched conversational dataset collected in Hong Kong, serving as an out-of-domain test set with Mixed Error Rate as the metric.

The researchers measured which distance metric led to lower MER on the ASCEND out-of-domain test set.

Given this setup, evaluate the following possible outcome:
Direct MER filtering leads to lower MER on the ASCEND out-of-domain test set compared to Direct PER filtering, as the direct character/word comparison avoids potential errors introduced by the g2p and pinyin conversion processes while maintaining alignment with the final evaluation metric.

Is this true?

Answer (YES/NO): NO